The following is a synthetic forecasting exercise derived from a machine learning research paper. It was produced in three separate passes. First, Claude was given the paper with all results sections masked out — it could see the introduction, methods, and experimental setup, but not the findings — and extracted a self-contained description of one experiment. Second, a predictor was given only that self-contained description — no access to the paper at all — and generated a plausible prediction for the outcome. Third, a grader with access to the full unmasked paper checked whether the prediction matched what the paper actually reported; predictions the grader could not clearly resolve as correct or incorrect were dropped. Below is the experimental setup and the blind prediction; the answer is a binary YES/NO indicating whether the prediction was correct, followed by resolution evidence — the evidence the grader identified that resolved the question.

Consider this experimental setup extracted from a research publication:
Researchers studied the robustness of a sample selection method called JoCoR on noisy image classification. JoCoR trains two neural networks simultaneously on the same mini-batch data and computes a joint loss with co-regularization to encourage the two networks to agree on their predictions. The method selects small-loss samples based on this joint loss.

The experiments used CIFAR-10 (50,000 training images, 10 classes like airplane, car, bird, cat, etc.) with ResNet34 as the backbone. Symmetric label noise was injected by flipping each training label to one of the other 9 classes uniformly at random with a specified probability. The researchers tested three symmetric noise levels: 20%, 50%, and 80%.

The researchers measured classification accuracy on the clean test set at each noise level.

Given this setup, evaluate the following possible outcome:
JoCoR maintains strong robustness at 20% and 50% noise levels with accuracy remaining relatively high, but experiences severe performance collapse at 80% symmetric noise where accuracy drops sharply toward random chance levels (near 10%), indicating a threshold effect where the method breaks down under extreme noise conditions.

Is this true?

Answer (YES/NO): NO